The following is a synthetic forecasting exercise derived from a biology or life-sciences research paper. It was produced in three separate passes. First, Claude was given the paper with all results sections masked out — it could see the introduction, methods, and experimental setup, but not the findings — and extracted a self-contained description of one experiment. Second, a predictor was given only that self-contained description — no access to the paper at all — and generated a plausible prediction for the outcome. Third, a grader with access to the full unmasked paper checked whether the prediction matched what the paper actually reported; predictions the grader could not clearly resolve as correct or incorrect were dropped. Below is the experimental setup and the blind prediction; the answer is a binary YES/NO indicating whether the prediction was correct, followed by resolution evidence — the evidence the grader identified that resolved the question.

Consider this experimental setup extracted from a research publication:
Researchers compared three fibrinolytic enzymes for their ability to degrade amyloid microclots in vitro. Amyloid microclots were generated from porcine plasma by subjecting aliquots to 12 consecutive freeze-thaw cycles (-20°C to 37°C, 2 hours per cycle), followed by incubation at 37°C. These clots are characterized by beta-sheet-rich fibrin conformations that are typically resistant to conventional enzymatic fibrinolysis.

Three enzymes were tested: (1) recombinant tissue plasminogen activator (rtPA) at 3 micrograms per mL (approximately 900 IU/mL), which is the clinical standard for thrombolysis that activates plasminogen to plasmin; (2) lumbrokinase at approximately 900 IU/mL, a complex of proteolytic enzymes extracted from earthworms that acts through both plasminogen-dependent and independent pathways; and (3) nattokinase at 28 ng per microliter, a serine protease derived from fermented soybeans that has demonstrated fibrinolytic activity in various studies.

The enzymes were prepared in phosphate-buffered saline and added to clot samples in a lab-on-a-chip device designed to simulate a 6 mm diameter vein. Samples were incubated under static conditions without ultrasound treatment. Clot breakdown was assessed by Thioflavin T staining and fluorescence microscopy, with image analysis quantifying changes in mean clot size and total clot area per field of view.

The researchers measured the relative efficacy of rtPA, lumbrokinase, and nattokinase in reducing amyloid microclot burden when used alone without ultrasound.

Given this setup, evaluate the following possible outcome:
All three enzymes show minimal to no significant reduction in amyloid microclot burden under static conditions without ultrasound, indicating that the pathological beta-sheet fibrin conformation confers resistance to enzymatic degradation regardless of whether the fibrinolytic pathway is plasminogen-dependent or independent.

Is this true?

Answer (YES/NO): YES